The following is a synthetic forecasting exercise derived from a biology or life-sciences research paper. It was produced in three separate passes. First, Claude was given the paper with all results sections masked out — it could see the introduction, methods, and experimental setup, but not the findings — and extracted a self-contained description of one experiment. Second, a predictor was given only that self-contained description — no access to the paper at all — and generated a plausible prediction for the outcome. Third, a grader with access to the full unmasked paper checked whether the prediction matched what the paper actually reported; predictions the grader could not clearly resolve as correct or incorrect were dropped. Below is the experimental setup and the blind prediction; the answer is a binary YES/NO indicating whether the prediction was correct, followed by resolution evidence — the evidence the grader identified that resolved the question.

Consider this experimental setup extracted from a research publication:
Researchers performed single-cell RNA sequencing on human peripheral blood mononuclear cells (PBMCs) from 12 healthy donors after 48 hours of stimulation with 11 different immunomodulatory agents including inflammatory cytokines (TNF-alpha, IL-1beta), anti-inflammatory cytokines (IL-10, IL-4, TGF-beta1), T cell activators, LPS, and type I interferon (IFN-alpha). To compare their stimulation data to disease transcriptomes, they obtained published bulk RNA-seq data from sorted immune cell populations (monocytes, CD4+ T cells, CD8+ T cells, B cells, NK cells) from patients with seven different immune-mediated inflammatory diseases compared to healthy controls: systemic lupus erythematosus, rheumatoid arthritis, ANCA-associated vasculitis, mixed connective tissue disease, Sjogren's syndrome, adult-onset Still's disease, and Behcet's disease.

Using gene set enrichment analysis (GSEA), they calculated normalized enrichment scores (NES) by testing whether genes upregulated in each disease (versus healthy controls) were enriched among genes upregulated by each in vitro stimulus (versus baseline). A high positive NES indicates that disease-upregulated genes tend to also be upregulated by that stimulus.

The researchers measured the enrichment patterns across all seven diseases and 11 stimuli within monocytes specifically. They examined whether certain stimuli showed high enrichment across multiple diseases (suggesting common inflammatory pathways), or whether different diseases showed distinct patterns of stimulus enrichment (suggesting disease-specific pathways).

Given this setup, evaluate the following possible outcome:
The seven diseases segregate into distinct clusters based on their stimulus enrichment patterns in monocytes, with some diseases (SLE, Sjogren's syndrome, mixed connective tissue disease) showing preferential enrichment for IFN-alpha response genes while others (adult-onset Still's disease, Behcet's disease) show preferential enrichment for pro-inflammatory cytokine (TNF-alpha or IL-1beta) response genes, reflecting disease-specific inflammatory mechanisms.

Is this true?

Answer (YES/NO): NO